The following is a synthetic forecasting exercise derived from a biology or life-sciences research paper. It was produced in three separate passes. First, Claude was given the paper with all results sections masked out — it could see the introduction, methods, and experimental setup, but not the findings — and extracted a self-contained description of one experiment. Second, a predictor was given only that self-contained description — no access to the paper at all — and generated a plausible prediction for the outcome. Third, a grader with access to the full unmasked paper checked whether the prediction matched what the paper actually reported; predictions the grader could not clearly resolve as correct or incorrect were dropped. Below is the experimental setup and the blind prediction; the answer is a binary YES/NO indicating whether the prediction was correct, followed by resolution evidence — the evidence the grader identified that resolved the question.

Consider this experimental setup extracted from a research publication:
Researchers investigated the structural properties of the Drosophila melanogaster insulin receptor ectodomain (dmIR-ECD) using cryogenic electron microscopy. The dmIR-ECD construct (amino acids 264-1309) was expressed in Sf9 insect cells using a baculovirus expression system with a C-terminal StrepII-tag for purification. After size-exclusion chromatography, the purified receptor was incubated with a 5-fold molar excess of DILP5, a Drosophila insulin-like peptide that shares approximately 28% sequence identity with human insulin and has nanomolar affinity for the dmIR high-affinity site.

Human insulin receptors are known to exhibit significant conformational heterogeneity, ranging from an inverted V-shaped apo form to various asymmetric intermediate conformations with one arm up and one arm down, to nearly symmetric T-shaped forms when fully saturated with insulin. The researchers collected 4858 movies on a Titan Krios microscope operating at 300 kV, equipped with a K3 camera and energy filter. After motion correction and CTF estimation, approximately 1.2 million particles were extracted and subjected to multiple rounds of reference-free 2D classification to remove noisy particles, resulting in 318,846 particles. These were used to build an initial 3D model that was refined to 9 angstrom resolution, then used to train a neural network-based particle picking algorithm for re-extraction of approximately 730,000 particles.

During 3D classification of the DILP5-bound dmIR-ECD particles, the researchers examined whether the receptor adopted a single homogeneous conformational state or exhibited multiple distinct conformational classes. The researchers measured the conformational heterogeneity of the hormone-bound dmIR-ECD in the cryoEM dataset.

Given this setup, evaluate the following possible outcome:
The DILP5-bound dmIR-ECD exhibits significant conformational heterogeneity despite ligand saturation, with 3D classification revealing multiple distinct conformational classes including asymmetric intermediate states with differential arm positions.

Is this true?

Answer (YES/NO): YES